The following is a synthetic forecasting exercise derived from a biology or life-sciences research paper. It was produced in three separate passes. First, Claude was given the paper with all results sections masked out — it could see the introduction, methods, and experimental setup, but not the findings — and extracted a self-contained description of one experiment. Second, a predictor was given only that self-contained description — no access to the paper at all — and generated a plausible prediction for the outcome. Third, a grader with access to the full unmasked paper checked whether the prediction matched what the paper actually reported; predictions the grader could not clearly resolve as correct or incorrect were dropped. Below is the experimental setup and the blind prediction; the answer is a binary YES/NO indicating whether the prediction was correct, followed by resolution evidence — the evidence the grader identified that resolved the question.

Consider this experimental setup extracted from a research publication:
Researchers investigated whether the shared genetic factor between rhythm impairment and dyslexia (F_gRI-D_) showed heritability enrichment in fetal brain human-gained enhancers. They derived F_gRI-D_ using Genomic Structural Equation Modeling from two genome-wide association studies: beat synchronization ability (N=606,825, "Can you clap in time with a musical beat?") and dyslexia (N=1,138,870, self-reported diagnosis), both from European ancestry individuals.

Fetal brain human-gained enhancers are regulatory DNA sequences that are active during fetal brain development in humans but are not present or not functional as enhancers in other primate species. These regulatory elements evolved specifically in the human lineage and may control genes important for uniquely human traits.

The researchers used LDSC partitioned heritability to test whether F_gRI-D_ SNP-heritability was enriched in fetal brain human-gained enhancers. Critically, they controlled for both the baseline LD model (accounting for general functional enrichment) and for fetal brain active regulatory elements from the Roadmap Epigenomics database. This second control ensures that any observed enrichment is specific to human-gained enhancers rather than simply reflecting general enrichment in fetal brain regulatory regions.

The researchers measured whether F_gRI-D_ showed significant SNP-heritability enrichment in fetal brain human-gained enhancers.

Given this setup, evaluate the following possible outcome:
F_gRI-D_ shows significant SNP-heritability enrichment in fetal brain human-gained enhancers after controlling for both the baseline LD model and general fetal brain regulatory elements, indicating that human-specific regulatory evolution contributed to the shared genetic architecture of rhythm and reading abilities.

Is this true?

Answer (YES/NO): NO